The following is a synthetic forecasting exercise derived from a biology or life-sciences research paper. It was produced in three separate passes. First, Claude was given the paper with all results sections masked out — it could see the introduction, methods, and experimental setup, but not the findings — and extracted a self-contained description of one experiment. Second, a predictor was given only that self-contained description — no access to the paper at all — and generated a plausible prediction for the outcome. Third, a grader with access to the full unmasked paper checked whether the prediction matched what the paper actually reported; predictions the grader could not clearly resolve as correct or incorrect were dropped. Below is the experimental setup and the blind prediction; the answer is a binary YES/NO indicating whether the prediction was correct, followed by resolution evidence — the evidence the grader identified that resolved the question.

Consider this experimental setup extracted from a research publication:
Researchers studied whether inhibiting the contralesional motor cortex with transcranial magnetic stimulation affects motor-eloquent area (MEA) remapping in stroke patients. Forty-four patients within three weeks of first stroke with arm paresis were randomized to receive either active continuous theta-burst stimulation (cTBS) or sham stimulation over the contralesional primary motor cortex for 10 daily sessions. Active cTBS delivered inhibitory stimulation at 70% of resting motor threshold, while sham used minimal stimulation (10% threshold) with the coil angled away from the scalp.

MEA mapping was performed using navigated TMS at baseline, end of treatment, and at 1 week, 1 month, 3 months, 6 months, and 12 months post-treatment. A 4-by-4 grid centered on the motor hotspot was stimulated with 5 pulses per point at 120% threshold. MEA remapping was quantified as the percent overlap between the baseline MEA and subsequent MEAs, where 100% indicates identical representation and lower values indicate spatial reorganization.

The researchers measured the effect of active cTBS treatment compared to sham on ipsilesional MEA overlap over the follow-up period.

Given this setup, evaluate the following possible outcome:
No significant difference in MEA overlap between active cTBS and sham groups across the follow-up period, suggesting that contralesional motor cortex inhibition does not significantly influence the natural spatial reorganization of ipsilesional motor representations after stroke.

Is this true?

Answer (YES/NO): NO